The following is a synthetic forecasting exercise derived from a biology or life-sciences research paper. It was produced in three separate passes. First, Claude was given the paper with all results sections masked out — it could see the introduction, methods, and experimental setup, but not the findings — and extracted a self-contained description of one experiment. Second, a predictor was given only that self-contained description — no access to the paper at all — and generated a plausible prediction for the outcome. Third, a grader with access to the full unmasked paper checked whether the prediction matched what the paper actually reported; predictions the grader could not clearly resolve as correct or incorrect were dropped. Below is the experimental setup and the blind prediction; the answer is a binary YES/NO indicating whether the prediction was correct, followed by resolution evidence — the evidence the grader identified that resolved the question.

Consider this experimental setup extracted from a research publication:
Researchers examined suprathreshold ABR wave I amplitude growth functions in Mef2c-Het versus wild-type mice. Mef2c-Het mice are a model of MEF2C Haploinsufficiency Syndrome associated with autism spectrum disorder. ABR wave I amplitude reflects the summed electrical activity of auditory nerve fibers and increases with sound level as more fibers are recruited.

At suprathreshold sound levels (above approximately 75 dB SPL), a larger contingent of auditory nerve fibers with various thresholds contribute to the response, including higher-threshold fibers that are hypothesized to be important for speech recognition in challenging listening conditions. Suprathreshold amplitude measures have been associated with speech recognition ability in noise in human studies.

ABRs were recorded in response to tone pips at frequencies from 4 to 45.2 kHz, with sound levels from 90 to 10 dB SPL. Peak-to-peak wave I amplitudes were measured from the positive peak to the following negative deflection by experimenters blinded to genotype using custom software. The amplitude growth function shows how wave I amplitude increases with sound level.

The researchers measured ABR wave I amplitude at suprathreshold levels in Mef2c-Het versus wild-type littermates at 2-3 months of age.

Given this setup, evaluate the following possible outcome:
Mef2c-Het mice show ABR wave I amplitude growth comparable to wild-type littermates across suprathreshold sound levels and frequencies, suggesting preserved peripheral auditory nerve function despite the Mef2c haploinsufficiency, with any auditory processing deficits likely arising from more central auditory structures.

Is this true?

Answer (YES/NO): NO